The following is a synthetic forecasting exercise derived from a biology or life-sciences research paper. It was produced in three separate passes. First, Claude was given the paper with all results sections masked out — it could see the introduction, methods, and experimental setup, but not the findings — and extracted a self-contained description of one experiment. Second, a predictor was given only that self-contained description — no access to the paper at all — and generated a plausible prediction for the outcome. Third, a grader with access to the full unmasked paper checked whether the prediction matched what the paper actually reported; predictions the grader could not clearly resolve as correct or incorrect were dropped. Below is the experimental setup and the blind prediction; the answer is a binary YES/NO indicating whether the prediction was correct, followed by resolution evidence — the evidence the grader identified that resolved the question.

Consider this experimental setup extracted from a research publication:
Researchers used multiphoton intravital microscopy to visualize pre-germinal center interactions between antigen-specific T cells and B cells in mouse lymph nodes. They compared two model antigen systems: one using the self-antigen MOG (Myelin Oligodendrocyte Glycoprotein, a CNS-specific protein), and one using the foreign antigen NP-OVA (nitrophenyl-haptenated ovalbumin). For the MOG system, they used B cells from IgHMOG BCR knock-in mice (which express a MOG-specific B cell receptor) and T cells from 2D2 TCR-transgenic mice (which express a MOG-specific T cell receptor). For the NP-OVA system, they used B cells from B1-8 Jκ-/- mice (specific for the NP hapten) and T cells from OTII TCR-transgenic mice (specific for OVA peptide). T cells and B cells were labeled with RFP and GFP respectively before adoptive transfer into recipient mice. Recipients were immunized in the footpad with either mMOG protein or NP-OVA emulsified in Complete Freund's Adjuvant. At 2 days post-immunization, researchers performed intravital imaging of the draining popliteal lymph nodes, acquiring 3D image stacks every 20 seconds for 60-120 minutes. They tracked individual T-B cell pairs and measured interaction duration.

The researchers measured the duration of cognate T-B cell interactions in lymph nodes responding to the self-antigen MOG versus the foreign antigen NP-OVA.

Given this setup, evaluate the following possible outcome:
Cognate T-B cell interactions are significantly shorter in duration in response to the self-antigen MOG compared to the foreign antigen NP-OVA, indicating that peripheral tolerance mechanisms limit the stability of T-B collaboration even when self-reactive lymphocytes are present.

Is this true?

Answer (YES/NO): YES